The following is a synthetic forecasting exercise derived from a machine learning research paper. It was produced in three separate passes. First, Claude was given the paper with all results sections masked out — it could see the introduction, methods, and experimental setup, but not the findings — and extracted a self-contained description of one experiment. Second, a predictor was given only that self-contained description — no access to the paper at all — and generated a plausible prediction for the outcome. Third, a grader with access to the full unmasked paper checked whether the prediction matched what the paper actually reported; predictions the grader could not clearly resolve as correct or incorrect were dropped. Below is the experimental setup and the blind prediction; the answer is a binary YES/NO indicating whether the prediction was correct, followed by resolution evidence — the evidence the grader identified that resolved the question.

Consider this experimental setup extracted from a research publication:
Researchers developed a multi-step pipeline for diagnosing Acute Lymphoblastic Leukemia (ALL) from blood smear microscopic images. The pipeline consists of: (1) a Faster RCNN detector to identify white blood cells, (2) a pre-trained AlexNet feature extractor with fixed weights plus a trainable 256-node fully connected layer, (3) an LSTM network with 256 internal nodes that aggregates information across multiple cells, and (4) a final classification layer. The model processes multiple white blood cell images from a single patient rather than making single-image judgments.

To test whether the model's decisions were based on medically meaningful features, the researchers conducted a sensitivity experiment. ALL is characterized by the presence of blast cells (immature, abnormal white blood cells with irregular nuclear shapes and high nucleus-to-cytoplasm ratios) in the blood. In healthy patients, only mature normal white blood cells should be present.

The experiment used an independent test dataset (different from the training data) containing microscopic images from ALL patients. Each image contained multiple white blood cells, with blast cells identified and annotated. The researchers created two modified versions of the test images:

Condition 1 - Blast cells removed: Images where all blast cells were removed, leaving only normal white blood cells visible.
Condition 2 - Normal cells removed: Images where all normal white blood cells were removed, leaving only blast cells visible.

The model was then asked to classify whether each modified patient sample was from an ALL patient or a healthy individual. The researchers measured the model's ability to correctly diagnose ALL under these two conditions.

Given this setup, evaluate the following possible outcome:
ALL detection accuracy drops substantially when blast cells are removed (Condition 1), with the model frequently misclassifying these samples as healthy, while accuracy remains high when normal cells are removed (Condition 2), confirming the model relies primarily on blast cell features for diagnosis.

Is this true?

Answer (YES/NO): YES